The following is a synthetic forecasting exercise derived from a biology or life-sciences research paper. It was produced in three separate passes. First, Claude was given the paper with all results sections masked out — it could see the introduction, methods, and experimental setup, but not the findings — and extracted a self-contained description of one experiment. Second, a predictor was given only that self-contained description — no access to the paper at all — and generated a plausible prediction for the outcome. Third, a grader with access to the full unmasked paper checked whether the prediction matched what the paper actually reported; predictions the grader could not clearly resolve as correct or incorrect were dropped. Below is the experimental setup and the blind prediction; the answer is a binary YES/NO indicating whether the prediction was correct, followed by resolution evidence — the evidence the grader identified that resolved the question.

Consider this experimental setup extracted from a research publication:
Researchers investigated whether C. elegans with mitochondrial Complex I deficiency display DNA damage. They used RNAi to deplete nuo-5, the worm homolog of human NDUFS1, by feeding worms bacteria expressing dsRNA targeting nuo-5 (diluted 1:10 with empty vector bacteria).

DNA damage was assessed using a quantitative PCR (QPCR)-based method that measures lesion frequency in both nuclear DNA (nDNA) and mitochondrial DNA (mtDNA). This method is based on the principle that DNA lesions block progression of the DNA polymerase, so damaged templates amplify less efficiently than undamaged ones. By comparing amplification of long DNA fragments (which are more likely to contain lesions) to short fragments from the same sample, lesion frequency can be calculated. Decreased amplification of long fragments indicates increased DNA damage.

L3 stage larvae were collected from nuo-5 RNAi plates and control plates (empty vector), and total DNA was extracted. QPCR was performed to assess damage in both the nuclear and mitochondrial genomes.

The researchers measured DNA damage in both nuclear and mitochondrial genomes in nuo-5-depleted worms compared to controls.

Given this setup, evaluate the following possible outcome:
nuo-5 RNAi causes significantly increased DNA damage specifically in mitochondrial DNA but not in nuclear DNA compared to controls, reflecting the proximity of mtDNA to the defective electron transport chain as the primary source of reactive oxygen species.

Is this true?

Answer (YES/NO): NO